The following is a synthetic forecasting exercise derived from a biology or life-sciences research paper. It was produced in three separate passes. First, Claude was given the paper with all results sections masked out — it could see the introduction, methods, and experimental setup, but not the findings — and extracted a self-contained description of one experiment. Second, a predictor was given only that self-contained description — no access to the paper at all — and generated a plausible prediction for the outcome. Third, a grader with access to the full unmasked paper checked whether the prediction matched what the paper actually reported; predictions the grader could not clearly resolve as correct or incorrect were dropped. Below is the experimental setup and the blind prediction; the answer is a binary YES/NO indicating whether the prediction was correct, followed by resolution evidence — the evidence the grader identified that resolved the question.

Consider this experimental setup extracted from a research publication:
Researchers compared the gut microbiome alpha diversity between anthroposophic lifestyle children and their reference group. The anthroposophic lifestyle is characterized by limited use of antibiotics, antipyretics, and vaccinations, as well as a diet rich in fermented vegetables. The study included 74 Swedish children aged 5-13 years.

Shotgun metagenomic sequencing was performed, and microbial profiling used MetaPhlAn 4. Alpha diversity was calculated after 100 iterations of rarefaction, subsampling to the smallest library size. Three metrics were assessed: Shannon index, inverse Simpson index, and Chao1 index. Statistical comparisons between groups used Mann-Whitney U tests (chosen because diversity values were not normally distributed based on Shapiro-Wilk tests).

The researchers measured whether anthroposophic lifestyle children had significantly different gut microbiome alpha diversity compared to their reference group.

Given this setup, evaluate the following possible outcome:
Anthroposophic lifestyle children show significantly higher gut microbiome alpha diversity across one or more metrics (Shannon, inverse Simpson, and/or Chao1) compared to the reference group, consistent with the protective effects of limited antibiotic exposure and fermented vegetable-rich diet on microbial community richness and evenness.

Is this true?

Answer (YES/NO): NO